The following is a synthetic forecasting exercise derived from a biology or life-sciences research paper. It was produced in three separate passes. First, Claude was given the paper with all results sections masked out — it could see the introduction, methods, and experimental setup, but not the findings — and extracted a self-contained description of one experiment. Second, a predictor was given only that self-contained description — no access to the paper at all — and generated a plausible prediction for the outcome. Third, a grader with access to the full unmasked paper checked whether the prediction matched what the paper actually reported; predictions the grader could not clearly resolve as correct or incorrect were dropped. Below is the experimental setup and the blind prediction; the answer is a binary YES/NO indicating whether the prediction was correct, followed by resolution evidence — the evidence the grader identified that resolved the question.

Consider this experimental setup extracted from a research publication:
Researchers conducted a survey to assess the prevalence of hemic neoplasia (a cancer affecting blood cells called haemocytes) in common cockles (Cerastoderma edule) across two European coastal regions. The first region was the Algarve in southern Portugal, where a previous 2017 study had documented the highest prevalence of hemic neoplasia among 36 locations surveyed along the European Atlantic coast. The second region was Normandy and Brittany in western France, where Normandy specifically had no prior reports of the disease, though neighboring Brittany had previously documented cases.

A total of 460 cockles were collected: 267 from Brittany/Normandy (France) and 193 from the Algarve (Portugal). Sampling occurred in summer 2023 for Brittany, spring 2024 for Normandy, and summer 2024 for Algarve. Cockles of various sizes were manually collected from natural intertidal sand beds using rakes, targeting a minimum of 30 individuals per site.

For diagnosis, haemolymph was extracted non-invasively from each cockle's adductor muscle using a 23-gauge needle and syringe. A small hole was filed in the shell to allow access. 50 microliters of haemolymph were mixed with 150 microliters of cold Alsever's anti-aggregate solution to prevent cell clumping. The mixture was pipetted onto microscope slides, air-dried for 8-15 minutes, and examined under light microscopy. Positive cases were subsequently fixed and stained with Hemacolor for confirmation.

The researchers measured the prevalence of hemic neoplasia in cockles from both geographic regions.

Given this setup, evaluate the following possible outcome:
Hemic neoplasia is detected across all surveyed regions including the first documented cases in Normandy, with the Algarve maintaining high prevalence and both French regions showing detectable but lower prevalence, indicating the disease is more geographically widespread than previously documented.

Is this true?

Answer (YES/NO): NO